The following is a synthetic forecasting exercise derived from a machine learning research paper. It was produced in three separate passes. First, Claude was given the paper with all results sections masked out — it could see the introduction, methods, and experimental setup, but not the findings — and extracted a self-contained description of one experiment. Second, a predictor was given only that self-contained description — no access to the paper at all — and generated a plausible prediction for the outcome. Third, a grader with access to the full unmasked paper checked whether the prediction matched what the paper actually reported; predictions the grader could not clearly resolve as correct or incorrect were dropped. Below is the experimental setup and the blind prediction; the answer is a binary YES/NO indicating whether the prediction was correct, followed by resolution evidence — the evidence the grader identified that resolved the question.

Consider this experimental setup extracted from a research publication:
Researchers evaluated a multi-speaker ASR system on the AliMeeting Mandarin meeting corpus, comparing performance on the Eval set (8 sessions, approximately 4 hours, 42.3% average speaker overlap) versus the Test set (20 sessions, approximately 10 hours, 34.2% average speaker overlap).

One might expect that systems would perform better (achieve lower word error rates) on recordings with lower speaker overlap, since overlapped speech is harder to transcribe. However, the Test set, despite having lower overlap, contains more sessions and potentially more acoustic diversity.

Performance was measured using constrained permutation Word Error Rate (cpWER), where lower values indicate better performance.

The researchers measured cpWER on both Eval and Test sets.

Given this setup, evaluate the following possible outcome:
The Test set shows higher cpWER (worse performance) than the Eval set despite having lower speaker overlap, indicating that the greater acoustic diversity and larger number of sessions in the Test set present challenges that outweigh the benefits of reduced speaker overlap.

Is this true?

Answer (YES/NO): YES